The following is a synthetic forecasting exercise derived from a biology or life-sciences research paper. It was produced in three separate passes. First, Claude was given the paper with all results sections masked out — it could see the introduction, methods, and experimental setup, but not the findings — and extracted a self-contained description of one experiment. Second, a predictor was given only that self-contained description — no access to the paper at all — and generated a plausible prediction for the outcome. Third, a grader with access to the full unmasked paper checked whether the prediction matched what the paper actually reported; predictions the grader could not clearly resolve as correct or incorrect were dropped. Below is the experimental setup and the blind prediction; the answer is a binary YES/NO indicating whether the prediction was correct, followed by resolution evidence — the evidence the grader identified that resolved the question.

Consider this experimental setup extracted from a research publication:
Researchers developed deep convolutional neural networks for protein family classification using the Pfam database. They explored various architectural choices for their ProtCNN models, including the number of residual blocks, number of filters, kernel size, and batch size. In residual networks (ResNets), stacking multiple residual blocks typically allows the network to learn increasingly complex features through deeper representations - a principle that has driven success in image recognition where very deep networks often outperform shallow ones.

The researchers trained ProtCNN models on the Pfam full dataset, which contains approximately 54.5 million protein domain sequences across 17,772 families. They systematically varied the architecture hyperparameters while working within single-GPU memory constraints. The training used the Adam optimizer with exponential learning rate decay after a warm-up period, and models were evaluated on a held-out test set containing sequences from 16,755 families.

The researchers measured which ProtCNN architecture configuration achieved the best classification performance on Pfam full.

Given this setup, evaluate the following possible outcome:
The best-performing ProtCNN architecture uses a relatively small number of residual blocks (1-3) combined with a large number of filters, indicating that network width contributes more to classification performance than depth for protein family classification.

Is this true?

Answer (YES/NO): YES